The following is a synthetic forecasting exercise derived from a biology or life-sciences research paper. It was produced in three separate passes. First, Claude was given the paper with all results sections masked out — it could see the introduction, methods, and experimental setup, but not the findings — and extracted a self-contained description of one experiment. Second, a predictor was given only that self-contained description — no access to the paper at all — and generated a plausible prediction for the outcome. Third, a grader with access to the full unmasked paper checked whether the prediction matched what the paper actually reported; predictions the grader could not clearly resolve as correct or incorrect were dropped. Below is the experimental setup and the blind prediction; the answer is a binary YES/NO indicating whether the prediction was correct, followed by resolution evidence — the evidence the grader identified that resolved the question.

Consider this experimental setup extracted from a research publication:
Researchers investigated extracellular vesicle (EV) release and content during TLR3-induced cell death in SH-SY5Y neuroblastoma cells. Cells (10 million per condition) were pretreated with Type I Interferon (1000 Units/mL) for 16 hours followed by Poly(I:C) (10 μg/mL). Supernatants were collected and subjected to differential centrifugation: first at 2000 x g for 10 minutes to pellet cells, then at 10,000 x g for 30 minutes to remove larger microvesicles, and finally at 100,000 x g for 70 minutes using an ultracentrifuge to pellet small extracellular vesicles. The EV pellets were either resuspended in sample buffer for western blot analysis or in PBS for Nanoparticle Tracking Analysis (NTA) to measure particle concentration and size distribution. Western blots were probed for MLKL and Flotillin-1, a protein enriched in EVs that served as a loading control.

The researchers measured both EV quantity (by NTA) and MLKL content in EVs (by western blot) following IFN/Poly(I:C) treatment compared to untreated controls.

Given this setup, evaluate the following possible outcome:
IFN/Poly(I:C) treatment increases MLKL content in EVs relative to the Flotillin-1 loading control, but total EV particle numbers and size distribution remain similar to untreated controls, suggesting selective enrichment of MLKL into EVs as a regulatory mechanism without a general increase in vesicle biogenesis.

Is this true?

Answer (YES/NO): NO